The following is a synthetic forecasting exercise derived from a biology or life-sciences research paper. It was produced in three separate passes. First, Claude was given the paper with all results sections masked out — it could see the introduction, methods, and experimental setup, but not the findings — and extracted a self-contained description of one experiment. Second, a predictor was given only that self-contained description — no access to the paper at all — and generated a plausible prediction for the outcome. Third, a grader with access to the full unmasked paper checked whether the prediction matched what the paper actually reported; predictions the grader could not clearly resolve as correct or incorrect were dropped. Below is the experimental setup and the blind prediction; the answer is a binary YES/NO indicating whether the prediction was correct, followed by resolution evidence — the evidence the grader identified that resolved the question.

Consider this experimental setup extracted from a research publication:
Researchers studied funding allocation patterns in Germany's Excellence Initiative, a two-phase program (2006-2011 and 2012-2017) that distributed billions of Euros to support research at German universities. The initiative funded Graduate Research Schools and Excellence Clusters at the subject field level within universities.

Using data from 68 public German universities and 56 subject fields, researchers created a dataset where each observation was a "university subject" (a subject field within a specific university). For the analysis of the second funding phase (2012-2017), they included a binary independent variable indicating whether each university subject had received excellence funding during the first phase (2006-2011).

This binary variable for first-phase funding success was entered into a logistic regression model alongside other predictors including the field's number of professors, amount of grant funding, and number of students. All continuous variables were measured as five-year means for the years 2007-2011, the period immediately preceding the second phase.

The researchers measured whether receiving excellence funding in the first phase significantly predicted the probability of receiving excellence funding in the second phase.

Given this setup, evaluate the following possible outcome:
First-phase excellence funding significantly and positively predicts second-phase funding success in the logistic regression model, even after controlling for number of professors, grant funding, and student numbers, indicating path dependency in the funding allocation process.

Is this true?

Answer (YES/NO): YES